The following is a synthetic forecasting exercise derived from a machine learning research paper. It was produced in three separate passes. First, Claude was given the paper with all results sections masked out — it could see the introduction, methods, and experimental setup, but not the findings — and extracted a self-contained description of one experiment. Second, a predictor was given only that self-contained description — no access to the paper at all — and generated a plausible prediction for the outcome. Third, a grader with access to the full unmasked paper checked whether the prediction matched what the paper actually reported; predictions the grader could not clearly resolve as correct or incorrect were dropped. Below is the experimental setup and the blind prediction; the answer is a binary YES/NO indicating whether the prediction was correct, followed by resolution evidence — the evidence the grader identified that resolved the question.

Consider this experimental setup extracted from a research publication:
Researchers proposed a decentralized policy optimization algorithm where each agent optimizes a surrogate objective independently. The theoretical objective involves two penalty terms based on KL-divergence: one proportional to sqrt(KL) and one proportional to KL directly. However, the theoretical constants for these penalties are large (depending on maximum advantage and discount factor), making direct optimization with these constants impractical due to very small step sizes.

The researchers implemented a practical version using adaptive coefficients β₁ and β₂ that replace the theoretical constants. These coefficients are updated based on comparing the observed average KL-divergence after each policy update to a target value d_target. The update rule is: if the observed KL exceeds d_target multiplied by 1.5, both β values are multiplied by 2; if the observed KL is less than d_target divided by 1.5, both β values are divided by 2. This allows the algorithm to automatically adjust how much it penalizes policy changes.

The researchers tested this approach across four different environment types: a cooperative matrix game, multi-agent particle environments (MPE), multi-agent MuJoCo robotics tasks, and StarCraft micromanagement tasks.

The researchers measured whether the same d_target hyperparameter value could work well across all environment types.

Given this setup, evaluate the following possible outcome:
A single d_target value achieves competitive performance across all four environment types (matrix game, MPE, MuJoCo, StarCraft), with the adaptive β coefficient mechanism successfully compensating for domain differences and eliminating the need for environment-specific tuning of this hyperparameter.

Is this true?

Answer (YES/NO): NO